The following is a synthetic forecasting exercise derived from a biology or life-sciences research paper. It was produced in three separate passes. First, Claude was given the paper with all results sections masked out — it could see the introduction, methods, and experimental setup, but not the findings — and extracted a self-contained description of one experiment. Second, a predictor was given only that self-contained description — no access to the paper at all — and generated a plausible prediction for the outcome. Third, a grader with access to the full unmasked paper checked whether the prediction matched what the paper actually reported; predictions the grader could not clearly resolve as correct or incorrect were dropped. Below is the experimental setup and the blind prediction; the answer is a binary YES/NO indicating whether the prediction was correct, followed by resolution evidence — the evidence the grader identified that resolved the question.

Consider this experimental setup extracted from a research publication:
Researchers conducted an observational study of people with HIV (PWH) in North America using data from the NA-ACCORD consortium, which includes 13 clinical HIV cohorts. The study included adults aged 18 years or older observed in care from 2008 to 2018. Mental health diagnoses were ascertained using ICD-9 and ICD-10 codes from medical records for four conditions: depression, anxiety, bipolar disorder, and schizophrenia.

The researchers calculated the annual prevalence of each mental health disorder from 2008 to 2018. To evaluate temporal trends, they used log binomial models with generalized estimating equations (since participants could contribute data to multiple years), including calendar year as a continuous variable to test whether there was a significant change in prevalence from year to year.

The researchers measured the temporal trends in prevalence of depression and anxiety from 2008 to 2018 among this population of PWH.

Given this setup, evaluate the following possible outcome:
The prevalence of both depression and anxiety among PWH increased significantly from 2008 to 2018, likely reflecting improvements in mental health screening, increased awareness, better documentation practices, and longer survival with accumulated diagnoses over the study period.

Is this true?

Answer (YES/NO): YES